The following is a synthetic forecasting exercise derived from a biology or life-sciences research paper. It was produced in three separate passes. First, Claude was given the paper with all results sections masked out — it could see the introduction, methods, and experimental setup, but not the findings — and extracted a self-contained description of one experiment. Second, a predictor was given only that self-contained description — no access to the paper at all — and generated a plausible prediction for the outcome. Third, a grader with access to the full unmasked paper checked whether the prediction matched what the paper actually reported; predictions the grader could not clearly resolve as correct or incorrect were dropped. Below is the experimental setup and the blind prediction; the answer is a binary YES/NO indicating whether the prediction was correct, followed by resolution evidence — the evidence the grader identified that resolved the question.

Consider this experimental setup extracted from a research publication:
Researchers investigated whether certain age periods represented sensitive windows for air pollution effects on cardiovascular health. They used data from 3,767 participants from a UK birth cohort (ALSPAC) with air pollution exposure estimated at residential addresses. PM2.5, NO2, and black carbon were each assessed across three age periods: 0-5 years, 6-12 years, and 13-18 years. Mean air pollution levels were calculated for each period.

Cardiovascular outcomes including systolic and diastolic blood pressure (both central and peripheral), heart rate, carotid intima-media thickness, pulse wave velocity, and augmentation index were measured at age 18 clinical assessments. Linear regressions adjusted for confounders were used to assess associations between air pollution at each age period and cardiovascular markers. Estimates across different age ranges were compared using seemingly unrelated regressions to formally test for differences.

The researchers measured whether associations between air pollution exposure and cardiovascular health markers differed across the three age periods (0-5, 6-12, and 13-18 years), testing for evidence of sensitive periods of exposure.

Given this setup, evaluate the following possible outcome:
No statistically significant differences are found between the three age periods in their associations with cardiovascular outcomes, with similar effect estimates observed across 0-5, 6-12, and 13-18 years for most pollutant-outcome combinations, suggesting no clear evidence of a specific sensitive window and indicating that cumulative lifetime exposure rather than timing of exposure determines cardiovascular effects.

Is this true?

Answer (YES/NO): YES